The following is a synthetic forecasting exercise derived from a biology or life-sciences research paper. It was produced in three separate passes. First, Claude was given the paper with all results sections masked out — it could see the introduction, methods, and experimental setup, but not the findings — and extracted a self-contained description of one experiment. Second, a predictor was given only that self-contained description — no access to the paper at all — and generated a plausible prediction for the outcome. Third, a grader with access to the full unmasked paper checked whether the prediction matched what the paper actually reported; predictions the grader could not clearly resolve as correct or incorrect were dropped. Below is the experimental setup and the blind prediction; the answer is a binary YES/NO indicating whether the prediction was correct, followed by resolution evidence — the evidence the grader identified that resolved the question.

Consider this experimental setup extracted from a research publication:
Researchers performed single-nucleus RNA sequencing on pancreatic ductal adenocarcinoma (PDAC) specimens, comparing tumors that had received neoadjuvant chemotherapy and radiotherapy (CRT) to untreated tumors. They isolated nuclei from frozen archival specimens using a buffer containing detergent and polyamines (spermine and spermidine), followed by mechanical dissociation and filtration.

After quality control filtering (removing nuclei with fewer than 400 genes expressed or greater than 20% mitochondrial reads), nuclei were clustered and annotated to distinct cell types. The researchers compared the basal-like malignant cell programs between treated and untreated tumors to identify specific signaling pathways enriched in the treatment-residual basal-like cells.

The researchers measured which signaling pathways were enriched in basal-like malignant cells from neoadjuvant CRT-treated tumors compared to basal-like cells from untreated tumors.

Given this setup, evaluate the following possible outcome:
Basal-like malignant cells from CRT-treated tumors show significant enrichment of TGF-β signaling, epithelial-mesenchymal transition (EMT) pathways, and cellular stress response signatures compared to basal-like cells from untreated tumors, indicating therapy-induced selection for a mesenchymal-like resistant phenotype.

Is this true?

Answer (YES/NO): NO